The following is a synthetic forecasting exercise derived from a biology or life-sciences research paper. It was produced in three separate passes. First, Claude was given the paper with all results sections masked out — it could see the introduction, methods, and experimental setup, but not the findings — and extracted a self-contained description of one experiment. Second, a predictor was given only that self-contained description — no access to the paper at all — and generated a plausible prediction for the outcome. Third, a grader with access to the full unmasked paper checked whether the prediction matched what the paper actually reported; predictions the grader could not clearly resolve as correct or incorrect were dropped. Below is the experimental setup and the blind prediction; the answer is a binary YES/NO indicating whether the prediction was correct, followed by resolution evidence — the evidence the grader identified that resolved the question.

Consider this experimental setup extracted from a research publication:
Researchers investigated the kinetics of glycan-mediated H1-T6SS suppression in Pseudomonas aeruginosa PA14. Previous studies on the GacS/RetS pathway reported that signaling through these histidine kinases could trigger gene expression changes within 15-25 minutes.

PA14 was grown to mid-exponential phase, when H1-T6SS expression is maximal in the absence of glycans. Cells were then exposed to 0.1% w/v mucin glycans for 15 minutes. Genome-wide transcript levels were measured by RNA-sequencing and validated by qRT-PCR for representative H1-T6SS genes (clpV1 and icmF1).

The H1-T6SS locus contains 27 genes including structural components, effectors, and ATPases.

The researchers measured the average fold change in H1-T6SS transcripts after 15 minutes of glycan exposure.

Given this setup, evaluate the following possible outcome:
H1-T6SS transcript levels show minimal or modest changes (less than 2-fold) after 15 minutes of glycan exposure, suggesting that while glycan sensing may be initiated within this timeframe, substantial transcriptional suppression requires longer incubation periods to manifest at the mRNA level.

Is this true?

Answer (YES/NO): NO